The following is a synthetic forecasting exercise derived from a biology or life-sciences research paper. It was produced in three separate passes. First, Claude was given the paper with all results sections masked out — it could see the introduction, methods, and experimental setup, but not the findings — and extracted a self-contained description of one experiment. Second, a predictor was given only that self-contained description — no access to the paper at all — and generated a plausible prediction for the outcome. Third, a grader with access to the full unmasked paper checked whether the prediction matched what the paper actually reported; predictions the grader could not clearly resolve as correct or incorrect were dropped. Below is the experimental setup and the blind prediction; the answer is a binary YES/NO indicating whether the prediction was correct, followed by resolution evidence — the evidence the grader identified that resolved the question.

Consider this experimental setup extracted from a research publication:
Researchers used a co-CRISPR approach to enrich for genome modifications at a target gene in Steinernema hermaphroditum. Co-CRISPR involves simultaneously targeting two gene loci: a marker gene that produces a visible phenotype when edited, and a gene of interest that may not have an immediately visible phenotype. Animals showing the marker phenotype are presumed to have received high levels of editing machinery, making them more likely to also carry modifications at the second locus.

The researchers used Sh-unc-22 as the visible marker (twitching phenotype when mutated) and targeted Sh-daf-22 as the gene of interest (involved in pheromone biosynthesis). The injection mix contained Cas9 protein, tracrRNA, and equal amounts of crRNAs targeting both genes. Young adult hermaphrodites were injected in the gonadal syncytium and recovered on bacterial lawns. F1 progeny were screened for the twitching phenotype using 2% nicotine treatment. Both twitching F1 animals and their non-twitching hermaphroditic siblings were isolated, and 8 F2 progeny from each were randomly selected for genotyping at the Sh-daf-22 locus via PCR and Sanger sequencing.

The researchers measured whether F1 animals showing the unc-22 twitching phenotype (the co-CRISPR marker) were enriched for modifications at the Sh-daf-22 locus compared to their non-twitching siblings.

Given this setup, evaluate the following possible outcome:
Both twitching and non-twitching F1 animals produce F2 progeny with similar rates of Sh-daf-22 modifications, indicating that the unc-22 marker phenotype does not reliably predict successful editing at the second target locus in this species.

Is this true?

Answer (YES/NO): YES